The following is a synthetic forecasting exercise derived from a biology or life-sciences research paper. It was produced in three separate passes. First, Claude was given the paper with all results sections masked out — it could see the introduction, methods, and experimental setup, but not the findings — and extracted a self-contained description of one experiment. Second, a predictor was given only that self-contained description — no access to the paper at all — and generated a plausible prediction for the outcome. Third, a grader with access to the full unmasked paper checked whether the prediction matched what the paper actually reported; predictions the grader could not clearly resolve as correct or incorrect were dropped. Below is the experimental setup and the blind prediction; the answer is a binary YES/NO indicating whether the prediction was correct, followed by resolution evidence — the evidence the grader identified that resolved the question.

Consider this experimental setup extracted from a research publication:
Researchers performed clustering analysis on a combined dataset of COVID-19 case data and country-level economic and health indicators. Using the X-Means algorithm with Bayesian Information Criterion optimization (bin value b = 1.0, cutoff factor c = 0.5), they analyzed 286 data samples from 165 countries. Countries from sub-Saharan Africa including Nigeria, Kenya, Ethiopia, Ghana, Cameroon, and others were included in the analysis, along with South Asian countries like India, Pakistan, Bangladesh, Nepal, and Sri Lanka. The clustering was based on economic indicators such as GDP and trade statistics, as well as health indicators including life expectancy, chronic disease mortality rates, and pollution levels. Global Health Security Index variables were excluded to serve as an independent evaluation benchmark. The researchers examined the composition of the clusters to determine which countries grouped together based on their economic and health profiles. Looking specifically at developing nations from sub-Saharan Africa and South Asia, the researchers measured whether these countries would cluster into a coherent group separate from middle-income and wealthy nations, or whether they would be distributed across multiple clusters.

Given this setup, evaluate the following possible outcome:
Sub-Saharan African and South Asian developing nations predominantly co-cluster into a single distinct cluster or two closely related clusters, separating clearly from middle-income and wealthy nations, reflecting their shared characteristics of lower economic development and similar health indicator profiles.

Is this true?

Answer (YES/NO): YES